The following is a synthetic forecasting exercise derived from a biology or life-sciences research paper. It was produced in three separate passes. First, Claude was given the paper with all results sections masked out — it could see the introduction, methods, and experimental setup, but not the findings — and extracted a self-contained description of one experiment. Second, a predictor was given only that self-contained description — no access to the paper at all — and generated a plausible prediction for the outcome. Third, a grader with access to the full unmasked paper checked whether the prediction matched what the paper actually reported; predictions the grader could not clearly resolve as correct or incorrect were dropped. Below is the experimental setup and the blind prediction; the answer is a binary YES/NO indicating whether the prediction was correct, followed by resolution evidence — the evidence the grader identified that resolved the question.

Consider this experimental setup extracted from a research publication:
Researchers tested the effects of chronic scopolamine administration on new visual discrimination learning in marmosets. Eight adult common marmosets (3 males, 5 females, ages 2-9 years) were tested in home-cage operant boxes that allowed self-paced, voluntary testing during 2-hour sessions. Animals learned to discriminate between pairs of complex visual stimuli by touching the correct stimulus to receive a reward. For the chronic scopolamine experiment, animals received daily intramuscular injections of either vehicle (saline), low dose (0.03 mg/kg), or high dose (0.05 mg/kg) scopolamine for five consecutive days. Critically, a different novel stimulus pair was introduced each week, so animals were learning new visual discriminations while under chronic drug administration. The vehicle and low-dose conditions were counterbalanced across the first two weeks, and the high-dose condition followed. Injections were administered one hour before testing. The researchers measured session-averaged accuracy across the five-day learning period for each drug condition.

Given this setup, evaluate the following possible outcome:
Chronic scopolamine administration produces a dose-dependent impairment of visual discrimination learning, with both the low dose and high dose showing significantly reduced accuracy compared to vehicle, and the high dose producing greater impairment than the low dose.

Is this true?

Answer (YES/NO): NO